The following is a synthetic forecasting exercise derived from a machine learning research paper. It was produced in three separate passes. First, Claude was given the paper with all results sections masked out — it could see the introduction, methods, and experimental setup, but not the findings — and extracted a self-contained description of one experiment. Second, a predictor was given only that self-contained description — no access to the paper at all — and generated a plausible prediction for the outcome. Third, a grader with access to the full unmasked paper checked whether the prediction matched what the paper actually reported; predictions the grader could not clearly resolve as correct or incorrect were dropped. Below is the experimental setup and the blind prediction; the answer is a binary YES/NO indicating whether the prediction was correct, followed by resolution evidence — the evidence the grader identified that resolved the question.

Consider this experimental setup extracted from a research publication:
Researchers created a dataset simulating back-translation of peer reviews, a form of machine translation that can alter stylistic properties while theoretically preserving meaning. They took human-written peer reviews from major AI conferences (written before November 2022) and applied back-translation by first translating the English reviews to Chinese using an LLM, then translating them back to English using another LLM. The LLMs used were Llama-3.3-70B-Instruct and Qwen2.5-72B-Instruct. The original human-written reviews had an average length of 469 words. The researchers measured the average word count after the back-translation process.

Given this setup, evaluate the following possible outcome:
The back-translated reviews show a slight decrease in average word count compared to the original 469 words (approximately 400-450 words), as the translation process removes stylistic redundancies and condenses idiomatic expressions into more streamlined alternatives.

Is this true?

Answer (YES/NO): YES